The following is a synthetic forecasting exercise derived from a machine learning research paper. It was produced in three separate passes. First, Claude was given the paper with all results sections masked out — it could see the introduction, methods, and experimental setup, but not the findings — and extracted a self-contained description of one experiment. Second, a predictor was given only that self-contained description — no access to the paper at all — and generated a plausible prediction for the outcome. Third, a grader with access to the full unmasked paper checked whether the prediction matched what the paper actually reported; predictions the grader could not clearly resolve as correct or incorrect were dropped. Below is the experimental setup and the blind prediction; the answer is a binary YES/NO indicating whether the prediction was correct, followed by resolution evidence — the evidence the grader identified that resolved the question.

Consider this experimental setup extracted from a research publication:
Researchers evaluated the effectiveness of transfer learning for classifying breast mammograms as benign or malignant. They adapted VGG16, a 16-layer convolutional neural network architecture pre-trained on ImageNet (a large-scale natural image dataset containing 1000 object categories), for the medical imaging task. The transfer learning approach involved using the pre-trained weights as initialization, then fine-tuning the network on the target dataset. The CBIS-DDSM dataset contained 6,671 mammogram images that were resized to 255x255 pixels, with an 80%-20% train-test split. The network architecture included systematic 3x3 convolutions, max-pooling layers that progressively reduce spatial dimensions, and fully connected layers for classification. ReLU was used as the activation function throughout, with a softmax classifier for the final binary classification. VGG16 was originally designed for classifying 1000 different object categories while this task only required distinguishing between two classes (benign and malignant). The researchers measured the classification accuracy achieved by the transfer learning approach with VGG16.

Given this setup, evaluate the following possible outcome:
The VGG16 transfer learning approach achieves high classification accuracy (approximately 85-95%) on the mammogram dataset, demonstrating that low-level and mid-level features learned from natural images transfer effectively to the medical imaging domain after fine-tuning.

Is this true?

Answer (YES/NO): NO